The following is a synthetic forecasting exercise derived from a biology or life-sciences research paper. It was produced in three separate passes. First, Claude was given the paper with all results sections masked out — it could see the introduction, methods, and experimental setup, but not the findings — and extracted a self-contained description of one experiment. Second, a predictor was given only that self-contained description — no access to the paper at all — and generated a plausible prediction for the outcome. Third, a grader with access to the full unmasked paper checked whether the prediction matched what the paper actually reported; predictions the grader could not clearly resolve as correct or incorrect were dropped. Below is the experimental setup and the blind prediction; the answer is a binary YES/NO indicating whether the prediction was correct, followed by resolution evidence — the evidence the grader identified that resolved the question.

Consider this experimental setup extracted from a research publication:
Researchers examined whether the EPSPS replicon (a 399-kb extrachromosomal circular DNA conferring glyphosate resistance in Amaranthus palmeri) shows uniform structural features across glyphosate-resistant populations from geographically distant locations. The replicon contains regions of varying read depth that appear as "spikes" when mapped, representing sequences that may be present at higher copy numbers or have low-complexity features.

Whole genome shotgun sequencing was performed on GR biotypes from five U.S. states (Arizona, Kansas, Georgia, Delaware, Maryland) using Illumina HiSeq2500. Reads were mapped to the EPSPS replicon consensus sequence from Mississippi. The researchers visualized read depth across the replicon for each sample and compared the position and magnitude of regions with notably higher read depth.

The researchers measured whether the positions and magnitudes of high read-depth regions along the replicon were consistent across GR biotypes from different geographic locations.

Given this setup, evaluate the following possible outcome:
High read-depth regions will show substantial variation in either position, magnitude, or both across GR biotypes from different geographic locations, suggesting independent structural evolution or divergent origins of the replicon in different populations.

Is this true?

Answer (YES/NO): NO